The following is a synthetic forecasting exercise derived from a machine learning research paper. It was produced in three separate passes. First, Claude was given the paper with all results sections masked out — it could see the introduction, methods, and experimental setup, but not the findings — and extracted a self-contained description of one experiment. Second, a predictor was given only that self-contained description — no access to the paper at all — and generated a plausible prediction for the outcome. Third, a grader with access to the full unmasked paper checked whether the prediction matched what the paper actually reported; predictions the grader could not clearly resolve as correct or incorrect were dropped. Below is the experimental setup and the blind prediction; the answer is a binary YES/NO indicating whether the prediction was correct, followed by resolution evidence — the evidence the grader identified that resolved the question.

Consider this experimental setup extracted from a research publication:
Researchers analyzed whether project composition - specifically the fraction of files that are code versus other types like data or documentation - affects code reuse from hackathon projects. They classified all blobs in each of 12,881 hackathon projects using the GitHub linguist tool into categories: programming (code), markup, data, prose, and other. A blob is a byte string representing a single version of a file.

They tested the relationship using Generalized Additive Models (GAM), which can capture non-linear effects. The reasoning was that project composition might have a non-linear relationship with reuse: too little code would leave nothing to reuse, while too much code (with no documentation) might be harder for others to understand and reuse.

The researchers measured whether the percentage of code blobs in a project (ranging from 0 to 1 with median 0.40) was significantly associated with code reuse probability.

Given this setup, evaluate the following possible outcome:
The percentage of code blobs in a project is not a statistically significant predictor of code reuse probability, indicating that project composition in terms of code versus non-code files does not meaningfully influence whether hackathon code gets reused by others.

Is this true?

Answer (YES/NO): NO